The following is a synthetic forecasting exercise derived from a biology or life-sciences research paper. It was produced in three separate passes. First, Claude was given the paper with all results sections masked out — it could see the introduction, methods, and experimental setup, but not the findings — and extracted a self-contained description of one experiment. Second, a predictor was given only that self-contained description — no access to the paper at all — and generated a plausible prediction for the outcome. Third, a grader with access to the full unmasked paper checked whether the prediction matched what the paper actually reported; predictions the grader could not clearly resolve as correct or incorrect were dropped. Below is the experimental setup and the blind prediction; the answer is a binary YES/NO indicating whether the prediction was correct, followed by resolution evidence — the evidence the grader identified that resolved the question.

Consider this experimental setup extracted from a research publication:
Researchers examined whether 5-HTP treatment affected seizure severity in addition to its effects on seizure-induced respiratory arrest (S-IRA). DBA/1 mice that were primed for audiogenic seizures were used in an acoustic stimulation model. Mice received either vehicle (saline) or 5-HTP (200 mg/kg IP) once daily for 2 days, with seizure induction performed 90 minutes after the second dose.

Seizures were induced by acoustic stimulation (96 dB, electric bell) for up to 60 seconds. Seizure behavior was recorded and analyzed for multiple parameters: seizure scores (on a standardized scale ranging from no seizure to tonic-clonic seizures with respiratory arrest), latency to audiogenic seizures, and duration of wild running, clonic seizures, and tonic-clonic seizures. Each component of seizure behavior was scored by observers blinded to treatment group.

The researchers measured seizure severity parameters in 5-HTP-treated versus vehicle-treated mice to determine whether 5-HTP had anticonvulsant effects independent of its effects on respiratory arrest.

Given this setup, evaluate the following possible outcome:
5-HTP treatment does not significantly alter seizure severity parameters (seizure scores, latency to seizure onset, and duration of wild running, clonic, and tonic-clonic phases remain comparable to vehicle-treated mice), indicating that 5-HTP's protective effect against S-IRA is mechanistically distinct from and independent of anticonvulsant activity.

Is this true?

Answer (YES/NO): NO